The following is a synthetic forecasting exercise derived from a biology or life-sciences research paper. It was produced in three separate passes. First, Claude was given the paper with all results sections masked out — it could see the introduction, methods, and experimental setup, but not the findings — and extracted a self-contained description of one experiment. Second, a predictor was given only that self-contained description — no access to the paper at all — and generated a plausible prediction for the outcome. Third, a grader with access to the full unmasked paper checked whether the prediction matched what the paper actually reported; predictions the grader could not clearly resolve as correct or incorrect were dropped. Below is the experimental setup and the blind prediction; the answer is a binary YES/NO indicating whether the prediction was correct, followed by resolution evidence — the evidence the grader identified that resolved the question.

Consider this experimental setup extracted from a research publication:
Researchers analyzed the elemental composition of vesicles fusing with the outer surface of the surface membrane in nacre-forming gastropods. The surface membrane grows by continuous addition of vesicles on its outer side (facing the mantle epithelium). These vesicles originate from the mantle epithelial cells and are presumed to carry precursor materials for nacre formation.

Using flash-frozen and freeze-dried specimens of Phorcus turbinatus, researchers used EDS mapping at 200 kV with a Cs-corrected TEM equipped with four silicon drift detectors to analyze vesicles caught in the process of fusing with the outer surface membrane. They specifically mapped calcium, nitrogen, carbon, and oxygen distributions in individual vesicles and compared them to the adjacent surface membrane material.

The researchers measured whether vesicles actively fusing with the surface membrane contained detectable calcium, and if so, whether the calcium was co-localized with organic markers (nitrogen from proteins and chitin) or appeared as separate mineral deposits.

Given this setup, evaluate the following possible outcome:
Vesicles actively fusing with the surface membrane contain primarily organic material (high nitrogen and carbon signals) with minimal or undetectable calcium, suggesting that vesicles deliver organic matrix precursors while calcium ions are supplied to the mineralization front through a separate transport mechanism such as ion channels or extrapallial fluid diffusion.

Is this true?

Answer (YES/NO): NO